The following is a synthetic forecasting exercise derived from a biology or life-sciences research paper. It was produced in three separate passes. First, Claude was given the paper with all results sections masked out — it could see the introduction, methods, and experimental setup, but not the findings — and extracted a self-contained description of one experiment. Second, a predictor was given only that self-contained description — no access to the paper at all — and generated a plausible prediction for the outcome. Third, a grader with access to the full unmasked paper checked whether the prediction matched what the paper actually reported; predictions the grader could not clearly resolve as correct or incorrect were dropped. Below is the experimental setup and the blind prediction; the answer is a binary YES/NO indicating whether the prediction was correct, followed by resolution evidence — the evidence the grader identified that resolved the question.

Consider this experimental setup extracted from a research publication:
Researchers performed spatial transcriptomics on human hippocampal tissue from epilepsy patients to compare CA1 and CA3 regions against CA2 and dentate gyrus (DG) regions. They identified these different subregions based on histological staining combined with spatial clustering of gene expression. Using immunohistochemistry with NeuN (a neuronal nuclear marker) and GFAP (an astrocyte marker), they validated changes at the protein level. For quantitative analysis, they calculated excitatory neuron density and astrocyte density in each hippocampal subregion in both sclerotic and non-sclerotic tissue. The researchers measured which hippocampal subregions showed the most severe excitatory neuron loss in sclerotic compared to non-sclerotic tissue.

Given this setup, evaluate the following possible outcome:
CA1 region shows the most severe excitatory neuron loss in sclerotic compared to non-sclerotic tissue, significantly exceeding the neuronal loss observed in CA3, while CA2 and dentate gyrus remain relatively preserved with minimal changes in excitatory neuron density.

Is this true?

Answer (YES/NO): NO